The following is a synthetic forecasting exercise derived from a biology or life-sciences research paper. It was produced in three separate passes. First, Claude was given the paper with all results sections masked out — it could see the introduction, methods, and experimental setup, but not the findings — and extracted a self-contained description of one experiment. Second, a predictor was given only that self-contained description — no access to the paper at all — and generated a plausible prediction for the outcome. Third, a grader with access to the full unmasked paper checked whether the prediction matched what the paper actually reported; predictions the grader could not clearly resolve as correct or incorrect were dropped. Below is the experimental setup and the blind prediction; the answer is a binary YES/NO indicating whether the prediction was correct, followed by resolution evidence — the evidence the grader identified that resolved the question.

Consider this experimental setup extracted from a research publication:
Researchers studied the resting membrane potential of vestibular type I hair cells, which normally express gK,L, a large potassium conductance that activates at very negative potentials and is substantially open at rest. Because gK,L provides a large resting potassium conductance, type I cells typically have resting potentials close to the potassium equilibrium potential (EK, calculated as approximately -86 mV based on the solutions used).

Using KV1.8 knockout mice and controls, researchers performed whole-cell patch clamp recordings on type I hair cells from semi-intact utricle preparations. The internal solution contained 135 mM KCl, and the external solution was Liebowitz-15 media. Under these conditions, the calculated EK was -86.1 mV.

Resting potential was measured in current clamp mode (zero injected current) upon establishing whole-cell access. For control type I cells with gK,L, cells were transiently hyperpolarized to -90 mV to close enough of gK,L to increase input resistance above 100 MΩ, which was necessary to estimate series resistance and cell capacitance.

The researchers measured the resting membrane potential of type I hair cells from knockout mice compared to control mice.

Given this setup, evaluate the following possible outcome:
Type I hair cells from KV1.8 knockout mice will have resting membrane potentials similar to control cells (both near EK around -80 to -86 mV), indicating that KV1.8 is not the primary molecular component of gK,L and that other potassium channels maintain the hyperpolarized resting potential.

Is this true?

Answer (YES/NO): NO